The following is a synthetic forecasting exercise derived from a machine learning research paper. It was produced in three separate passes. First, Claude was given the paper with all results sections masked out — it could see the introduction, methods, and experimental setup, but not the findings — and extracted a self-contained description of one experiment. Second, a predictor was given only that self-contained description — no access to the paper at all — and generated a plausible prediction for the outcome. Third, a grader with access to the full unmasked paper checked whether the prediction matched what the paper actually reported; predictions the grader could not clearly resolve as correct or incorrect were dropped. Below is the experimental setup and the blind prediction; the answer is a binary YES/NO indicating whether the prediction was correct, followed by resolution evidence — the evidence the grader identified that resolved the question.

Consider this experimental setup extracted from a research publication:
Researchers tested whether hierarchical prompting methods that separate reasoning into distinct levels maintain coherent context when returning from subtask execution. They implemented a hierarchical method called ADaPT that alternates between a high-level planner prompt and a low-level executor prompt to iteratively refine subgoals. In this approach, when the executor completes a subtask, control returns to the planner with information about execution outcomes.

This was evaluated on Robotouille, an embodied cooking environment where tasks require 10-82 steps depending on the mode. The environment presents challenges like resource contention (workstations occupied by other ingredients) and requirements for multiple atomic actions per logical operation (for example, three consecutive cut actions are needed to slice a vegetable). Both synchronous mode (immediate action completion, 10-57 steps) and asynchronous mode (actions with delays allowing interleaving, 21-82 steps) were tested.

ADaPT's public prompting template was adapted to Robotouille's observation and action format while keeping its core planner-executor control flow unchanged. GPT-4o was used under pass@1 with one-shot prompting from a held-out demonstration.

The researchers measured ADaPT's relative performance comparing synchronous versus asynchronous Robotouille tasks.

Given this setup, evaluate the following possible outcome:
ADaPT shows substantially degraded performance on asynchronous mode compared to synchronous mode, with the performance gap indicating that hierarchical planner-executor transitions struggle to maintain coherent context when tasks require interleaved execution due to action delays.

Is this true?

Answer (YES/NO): YES